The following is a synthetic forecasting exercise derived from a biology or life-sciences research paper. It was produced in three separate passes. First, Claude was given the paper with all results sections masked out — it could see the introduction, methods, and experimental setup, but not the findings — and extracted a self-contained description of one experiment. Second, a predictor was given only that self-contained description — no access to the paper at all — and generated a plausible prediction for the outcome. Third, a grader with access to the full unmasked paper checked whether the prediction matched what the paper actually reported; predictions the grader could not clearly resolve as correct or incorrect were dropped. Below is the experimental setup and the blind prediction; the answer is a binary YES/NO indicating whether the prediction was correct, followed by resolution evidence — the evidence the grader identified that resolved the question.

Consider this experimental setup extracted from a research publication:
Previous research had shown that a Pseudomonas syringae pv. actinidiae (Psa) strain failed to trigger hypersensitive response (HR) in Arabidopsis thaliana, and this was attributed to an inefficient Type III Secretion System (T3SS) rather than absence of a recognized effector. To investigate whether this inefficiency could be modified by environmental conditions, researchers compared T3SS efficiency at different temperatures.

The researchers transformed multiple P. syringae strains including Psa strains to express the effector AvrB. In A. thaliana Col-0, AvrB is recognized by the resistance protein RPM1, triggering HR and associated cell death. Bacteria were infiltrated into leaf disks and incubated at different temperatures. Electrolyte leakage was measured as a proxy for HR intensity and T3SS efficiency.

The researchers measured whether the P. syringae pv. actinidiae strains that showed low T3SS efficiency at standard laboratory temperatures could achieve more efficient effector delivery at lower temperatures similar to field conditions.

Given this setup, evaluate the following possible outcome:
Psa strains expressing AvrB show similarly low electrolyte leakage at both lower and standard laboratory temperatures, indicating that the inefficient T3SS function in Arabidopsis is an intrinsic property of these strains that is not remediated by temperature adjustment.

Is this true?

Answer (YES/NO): NO